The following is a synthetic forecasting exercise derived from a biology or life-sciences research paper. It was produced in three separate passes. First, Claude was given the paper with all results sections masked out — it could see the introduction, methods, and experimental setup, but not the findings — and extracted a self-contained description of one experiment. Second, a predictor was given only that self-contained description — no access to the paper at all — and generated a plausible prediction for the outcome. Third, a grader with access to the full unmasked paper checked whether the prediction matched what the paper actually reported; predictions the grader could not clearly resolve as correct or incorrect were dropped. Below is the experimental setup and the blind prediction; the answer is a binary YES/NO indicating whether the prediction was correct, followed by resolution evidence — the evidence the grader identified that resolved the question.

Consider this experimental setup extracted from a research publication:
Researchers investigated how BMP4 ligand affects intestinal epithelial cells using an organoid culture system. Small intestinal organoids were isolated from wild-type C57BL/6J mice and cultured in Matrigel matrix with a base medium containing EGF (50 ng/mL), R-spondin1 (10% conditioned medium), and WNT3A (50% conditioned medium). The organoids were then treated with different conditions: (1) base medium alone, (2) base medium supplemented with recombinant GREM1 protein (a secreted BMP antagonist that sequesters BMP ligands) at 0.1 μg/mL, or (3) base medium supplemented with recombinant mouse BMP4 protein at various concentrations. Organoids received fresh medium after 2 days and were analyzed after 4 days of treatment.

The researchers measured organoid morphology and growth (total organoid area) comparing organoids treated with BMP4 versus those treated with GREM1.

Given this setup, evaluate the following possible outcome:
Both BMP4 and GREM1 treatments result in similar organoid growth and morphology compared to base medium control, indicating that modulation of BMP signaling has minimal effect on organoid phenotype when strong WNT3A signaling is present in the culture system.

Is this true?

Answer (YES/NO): NO